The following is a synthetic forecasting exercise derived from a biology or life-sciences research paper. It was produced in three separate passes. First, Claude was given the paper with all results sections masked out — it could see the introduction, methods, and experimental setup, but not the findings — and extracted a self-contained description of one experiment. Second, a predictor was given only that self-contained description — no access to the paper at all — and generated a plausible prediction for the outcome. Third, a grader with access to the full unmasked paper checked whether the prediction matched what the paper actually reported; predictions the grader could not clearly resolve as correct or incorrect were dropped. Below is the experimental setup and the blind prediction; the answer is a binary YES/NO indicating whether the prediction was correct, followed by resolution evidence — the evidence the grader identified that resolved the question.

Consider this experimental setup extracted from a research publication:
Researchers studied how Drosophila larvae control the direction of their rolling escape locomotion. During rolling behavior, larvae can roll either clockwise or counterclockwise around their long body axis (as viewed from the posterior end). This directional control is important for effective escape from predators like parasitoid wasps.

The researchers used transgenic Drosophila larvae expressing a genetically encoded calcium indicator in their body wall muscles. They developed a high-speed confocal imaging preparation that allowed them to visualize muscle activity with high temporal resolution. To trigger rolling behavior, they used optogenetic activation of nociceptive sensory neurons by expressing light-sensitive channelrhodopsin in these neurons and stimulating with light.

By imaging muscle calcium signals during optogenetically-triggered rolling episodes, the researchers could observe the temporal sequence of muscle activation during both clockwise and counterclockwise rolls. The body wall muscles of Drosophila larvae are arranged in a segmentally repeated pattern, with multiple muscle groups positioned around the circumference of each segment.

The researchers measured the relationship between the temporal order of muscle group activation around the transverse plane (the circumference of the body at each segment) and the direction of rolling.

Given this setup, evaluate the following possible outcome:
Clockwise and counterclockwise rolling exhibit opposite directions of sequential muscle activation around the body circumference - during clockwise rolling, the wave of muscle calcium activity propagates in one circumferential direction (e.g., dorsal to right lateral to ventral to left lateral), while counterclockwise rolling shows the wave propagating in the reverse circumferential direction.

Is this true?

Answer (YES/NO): YES